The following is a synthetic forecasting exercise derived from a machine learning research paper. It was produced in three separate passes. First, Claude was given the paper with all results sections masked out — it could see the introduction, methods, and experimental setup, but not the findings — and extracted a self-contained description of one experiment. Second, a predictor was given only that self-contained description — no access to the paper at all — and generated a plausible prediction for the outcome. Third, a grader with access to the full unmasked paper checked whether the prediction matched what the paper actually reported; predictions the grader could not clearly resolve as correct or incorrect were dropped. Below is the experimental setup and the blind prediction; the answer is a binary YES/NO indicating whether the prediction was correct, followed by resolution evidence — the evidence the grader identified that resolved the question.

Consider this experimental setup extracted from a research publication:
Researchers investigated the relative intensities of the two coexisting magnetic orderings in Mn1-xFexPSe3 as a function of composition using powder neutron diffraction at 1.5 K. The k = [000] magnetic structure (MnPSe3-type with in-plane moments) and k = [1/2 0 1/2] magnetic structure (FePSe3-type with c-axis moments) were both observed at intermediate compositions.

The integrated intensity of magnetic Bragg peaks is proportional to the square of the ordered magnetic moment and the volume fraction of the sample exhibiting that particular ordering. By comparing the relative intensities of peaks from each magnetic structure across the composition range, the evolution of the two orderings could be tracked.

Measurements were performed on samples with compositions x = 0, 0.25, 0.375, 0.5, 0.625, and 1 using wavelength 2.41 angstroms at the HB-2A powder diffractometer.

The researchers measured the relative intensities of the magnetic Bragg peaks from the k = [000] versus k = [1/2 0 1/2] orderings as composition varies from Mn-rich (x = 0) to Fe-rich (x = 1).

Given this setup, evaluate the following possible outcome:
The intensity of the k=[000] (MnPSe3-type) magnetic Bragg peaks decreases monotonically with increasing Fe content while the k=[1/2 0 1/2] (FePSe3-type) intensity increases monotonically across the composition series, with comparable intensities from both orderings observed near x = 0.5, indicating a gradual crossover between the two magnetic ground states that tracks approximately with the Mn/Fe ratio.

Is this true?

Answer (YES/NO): NO